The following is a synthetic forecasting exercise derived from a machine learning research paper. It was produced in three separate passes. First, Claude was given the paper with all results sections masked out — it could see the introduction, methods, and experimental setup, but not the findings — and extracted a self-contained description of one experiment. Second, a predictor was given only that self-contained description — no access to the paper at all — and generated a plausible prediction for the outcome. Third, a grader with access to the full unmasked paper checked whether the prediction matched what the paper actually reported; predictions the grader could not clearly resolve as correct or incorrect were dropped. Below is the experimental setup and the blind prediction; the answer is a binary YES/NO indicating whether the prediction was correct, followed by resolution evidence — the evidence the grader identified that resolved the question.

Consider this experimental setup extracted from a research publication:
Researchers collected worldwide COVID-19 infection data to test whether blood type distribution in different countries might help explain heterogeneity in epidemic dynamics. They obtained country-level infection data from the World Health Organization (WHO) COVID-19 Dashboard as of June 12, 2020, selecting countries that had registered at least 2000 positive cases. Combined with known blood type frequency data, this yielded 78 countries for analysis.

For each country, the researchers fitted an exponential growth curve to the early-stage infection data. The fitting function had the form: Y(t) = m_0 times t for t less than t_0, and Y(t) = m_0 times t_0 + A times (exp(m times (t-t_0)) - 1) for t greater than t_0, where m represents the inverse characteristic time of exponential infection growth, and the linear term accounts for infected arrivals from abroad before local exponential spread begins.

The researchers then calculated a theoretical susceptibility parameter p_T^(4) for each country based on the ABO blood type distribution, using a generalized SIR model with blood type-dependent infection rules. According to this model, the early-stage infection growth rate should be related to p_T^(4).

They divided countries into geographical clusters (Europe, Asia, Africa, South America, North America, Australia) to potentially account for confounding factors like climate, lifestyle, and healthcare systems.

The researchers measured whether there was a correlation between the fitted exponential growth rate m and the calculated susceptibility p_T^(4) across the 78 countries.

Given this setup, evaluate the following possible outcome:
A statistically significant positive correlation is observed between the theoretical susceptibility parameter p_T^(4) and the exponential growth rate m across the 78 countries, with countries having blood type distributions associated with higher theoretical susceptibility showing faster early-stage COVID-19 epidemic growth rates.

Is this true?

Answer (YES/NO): YES